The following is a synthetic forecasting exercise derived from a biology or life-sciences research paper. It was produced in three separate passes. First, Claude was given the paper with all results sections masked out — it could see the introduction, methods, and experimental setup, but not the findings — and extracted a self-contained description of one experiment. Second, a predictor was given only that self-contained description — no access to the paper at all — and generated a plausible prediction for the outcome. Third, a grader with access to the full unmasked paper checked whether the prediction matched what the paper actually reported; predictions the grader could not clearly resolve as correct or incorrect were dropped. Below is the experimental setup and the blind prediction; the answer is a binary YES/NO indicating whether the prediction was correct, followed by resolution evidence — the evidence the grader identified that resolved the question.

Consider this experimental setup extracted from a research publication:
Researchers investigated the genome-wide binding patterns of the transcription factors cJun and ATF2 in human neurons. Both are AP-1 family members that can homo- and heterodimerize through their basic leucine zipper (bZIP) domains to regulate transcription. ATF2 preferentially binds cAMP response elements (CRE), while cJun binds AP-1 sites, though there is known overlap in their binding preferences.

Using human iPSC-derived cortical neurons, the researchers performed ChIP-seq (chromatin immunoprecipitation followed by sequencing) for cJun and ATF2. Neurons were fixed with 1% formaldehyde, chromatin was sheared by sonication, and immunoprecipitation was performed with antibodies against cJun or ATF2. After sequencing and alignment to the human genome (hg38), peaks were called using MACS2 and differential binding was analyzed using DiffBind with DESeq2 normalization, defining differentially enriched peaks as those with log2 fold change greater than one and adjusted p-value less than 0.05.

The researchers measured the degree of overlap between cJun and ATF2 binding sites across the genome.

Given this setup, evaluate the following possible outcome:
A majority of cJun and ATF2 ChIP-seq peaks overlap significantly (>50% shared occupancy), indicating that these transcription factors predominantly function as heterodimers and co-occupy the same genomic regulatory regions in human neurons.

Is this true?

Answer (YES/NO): NO